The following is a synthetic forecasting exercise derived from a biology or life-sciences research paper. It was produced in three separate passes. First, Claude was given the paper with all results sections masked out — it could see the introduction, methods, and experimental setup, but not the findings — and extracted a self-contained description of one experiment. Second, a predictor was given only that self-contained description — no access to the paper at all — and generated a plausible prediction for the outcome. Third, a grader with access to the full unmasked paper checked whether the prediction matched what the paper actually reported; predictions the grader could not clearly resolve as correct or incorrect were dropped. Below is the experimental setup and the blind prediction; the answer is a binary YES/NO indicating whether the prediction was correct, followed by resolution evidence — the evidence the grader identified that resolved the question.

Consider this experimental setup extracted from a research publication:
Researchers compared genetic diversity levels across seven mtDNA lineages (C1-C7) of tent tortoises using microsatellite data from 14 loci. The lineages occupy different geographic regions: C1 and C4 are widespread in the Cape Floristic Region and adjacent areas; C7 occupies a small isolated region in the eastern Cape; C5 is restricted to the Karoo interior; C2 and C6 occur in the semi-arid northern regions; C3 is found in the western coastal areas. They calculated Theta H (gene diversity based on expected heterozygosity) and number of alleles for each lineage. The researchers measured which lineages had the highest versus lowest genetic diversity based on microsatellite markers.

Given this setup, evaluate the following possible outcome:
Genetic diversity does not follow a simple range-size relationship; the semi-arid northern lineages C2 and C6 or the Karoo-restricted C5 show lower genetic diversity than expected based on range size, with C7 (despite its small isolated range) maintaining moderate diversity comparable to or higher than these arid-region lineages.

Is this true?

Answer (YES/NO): NO